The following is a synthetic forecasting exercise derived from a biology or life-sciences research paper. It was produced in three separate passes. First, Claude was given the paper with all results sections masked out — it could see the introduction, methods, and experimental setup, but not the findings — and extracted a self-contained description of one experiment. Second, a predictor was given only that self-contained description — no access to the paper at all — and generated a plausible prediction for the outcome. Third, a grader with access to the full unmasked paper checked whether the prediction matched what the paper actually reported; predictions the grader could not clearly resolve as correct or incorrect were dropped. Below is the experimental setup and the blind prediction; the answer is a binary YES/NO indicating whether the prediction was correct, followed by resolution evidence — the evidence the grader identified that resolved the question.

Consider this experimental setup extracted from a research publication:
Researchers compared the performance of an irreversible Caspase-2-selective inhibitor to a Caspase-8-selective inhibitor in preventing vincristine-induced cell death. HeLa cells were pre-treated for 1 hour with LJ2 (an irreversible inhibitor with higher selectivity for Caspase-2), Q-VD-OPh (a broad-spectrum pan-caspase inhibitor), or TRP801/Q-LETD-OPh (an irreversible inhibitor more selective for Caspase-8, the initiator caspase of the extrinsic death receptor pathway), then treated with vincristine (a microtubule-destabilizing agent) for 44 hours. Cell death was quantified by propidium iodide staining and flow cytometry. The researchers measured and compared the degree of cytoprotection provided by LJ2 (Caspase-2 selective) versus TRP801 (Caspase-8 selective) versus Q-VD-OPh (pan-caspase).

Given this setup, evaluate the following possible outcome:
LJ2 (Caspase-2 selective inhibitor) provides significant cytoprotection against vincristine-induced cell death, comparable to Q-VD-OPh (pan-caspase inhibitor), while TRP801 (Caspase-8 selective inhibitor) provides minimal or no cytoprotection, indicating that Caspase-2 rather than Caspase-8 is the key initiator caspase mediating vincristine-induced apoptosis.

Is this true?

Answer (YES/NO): YES